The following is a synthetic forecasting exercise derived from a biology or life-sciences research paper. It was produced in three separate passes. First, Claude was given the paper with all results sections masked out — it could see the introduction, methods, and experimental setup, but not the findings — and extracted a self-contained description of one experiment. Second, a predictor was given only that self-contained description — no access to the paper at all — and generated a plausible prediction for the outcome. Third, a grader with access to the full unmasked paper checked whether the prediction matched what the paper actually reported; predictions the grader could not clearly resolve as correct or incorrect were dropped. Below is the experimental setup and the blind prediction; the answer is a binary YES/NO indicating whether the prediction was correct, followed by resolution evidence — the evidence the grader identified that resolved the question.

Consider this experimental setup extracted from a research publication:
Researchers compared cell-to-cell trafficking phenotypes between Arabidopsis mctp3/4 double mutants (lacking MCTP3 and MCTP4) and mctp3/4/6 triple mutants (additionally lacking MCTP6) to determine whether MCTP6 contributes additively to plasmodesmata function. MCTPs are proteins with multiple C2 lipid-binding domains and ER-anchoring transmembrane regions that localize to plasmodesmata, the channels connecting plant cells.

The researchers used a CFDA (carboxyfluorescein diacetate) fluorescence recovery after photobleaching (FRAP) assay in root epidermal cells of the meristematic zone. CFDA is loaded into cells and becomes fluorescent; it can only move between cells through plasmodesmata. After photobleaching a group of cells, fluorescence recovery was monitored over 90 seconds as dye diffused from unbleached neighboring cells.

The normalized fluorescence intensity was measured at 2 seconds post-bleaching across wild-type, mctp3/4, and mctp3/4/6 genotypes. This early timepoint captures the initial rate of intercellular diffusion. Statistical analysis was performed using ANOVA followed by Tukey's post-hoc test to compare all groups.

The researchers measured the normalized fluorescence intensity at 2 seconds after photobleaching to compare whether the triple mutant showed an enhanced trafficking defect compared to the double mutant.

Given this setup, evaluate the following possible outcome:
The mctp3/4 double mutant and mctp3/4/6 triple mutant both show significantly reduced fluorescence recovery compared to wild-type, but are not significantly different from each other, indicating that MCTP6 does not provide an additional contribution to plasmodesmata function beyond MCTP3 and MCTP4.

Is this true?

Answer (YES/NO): NO